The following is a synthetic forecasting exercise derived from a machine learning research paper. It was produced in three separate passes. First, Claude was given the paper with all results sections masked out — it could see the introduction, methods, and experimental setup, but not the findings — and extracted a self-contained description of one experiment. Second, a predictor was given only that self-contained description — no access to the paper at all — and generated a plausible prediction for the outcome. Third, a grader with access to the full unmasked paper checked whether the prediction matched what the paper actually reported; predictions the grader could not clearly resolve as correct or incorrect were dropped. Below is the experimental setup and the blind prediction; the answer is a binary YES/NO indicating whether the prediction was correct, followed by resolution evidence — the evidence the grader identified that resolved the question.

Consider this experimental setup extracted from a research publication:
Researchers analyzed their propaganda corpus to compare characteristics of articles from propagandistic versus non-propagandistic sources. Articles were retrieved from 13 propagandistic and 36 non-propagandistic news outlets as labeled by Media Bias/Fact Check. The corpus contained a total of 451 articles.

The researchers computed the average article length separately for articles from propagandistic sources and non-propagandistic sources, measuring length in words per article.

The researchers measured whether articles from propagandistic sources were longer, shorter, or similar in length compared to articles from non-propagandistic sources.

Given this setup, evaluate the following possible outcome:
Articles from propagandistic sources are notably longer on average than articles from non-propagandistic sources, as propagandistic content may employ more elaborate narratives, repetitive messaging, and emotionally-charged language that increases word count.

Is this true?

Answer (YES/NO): YES